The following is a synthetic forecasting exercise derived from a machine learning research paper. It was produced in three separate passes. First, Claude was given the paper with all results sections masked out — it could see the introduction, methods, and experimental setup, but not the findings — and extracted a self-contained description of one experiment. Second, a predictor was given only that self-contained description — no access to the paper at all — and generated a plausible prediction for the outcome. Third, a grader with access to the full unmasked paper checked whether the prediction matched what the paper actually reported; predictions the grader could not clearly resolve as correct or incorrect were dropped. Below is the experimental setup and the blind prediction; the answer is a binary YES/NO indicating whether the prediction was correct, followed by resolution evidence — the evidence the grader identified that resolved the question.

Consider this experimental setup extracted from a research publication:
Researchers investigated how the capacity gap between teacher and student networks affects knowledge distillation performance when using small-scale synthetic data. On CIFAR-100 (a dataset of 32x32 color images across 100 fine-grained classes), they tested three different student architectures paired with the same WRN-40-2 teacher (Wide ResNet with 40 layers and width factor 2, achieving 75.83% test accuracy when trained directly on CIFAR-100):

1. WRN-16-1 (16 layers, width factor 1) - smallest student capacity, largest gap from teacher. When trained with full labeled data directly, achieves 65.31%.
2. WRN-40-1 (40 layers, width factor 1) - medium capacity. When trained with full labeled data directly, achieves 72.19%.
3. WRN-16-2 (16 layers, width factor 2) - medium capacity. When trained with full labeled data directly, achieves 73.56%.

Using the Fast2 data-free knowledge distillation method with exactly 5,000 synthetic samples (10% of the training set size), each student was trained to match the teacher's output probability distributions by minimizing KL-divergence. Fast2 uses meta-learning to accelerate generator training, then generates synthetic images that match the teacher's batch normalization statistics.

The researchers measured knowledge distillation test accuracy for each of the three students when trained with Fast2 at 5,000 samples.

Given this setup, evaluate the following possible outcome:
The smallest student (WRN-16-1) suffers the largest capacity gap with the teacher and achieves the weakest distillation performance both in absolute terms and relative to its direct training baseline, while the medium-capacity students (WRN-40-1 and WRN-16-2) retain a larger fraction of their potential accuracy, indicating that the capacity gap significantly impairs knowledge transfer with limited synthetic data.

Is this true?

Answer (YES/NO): YES